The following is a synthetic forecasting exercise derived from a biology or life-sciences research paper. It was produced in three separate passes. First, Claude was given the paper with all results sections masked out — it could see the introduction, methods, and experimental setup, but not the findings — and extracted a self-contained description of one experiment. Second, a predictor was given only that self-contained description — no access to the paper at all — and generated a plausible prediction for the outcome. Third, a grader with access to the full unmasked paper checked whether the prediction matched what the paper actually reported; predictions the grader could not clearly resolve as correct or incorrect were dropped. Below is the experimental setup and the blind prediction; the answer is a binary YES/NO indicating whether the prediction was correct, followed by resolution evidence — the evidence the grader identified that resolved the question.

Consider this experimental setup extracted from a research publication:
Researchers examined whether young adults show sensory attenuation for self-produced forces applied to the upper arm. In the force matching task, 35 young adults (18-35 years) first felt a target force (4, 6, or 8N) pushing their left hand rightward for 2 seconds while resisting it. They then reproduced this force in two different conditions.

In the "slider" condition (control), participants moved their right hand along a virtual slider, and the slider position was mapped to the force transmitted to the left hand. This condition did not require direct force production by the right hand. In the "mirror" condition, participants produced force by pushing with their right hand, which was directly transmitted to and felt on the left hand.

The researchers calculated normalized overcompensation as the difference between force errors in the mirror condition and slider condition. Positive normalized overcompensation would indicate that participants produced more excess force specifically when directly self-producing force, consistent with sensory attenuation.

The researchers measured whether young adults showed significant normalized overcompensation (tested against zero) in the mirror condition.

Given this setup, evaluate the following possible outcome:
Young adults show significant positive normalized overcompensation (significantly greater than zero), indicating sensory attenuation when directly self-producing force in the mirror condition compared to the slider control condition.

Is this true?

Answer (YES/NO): NO